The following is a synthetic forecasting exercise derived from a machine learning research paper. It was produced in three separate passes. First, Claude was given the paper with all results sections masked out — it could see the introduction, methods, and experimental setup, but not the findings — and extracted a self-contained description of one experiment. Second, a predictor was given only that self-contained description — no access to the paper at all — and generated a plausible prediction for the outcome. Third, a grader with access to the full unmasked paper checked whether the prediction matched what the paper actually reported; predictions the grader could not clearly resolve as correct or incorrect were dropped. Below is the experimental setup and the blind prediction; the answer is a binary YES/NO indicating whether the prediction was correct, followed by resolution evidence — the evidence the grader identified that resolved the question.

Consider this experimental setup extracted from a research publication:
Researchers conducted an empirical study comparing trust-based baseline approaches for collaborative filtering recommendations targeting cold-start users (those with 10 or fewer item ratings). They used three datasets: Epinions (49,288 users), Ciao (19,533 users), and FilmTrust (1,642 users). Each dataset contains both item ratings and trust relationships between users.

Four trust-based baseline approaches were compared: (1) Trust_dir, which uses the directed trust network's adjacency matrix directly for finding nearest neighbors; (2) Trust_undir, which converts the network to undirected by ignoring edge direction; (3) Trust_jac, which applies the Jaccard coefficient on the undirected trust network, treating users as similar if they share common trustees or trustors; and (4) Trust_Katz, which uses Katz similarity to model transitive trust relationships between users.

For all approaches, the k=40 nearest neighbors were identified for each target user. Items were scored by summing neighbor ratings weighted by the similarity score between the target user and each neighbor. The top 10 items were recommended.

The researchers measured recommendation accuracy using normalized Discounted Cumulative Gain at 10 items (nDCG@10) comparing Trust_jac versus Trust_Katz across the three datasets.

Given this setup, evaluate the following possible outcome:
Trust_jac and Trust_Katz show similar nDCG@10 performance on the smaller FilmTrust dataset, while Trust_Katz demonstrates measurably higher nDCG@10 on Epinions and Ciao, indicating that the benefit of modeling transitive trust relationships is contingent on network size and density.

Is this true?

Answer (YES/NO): NO